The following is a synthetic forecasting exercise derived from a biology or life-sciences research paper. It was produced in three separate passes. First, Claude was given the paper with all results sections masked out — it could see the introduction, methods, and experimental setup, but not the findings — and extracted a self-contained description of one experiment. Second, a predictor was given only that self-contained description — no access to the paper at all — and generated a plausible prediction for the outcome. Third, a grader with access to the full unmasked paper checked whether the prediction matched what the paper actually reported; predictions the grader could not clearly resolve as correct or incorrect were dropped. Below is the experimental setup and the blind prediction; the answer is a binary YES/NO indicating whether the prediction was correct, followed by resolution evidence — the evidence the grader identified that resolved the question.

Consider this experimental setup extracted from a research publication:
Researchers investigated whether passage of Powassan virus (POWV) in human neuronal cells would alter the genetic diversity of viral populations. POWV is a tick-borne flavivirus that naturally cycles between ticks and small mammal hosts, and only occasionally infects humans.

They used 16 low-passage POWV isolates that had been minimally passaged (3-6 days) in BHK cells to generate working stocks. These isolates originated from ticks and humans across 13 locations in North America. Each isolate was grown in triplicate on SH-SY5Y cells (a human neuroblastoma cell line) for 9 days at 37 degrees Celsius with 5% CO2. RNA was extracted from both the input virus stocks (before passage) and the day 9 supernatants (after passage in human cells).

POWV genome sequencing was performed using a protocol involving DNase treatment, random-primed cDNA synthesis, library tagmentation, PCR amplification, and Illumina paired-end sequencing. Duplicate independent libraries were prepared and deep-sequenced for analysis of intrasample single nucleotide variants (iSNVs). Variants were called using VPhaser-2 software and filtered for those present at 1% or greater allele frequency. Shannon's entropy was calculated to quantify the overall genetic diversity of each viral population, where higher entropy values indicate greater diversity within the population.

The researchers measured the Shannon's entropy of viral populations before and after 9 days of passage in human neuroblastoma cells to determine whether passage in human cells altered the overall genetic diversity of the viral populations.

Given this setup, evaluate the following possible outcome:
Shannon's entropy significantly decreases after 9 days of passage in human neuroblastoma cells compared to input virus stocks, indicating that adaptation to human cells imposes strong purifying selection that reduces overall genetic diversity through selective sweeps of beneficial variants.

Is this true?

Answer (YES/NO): NO